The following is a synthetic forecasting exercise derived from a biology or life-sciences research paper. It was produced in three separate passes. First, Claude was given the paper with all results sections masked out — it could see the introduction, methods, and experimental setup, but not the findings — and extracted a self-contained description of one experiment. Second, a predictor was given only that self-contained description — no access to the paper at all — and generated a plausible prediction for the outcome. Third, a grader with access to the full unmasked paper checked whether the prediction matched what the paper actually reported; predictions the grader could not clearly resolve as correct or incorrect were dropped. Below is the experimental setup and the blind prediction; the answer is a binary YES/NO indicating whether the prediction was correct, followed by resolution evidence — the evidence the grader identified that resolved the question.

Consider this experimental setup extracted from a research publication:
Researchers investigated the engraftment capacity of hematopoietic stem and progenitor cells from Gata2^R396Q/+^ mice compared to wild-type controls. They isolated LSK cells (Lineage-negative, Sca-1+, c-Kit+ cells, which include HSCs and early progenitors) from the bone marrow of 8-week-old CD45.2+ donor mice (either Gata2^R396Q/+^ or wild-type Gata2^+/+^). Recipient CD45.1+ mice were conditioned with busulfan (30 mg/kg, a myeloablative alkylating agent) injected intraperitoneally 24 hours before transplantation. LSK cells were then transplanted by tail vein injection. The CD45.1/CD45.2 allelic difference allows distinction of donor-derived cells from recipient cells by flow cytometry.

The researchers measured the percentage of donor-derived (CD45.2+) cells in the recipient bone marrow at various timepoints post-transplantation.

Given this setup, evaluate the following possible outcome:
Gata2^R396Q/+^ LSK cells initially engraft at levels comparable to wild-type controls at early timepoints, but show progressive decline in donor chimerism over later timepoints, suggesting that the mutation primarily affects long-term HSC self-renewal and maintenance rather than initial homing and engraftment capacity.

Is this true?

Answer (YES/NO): NO